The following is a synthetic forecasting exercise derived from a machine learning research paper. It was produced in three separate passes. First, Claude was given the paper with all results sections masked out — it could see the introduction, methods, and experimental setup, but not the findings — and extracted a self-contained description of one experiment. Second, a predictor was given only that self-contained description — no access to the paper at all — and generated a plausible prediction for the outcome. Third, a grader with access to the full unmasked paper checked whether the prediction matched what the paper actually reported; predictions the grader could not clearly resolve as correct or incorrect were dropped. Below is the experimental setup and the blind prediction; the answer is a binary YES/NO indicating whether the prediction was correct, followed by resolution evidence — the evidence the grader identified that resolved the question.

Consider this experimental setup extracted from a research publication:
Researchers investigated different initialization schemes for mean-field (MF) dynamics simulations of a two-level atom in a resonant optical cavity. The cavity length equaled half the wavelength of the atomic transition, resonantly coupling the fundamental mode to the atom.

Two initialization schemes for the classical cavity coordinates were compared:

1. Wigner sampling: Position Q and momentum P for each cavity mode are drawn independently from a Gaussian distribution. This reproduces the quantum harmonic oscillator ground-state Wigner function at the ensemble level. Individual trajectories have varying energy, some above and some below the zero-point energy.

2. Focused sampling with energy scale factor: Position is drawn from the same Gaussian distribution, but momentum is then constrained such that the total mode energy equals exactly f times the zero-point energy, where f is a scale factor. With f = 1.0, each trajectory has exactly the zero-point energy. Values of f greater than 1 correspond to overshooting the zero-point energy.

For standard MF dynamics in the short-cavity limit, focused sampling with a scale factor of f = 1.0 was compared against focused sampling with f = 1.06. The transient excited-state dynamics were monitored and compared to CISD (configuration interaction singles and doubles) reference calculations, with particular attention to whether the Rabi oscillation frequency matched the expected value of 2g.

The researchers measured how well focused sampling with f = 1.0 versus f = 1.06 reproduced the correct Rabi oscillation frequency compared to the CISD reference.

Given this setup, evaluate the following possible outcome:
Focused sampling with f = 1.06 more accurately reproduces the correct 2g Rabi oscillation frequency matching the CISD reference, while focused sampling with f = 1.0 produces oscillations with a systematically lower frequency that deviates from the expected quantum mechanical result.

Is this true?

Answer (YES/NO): YES